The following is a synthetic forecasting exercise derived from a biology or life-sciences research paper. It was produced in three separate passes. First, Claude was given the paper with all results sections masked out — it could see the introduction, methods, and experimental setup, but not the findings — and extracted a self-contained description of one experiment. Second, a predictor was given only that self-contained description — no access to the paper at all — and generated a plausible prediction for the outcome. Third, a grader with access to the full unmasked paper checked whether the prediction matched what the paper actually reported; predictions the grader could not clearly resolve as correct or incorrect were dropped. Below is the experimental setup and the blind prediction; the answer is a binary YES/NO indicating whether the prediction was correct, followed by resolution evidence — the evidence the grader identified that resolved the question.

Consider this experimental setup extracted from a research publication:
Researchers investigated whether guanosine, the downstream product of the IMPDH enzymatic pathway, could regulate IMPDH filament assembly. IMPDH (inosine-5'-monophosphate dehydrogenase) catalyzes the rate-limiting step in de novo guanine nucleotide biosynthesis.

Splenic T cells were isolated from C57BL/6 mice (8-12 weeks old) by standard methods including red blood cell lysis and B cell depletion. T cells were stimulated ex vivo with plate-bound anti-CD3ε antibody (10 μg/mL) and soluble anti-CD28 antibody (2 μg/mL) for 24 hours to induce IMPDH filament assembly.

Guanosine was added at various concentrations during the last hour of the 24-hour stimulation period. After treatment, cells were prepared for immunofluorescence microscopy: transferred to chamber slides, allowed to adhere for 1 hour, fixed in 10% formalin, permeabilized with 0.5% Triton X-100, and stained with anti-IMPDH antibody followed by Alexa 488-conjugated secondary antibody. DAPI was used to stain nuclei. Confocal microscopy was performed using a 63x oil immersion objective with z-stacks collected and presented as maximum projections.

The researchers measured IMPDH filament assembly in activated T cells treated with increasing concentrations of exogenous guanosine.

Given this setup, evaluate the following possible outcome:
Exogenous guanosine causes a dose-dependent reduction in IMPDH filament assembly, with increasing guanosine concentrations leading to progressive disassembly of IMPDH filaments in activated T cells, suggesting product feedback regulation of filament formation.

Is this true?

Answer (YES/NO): NO